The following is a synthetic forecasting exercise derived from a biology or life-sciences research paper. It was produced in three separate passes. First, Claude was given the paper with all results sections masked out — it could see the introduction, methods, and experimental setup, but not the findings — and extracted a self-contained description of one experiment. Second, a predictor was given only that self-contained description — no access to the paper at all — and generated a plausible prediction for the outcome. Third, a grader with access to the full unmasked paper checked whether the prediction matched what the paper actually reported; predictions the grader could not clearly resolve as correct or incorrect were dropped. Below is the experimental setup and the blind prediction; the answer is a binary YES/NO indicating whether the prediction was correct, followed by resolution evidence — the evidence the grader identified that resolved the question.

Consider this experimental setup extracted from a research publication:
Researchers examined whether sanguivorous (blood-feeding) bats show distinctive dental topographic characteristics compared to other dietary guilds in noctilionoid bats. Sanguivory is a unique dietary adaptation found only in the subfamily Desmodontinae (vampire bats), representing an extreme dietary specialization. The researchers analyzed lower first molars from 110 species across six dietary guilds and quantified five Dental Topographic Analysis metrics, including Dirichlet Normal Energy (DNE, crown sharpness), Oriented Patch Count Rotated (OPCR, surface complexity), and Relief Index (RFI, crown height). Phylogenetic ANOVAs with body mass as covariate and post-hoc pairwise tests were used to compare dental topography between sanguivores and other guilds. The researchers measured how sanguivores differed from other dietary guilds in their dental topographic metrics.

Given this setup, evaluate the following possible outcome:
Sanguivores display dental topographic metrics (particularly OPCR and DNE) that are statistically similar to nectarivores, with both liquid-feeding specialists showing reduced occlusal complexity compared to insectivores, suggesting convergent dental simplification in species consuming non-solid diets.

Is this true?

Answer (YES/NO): YES